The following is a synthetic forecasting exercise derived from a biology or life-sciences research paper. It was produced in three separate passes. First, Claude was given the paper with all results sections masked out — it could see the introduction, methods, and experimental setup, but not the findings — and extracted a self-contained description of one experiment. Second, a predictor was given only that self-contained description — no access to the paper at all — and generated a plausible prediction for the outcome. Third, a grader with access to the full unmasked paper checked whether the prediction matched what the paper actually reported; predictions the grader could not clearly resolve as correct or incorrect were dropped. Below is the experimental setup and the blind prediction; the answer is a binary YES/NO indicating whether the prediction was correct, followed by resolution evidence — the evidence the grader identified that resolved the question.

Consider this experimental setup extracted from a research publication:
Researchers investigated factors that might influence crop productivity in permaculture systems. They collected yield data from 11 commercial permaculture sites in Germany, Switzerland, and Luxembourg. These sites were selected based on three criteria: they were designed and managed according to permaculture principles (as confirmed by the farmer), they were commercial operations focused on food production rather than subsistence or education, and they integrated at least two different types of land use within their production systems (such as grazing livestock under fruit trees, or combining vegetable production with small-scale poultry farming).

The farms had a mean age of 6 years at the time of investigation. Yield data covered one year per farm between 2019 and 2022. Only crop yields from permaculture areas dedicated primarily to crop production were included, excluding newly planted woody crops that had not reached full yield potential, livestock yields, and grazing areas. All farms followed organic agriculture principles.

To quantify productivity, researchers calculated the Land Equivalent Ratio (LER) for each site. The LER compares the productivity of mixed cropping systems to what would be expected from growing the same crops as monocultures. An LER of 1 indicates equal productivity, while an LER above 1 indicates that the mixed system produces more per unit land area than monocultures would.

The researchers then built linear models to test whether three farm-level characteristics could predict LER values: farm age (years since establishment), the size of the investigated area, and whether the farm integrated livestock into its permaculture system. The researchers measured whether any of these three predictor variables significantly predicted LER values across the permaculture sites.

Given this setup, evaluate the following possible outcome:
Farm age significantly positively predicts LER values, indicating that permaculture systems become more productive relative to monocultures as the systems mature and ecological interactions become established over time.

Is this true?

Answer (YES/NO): NO